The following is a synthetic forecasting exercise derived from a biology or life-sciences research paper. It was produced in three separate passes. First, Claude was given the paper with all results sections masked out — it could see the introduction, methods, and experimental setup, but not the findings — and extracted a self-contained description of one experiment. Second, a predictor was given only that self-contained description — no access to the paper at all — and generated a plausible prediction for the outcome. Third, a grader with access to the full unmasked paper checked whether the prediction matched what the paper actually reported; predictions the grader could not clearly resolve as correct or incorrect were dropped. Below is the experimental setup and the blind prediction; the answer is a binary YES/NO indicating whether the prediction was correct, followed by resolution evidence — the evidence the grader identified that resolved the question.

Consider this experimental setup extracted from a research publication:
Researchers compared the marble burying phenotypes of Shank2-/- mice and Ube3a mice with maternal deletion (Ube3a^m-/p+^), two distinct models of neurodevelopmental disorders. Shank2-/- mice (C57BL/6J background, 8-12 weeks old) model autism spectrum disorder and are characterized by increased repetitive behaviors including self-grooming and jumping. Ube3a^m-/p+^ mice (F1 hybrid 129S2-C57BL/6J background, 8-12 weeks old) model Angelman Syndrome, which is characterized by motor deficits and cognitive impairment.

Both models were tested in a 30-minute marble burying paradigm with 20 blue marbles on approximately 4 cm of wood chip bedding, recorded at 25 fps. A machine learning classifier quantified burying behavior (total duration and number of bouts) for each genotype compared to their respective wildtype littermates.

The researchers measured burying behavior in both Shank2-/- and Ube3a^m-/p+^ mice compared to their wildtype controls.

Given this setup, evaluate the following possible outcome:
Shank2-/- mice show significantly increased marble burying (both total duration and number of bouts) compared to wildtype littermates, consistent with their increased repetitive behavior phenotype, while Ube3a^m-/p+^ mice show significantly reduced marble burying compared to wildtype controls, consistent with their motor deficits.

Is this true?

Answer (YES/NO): NO